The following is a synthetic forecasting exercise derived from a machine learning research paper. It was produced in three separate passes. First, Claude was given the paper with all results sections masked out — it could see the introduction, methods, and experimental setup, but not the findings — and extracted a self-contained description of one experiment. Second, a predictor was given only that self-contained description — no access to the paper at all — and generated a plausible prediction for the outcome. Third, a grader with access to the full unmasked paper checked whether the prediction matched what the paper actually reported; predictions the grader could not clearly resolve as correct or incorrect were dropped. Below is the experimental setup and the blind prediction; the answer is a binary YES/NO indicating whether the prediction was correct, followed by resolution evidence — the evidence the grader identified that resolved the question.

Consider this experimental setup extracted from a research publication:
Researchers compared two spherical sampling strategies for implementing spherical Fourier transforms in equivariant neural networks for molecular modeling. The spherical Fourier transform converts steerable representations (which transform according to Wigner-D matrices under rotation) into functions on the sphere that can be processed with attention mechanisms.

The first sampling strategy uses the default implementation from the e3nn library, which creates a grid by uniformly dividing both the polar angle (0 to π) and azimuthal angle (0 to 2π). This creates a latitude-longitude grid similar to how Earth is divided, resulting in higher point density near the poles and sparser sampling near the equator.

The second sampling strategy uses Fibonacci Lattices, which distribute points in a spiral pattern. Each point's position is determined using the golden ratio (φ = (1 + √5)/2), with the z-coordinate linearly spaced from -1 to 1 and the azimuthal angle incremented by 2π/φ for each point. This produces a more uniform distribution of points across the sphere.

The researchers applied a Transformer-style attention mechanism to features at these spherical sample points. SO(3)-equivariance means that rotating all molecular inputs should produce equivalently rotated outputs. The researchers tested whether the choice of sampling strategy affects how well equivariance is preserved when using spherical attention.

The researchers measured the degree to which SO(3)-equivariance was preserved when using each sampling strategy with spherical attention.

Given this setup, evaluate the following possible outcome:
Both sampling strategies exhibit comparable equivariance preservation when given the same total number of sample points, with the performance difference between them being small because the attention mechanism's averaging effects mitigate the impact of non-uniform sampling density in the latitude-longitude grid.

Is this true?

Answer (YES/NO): NO